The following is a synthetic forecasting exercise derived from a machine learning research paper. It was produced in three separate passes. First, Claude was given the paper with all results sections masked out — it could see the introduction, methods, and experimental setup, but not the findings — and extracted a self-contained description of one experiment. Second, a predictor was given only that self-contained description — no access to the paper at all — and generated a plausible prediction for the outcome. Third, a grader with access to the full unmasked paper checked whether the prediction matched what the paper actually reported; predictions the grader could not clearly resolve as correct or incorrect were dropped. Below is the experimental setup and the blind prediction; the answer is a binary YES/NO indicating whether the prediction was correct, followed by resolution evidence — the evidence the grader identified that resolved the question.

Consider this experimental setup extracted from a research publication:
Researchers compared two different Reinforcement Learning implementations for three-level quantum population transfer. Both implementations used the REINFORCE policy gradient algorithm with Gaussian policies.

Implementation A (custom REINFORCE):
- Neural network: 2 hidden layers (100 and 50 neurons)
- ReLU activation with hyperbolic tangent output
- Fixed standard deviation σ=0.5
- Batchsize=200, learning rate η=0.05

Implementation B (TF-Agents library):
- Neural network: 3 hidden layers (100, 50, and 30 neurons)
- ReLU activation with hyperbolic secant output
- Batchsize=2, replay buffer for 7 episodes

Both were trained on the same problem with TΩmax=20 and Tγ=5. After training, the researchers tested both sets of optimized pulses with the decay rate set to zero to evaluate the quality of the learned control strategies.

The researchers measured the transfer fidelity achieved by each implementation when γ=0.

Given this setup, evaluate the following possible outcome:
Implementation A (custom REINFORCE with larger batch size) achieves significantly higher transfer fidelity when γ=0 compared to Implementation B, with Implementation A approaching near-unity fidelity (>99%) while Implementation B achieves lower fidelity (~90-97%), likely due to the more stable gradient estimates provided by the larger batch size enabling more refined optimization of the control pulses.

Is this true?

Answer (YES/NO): NO